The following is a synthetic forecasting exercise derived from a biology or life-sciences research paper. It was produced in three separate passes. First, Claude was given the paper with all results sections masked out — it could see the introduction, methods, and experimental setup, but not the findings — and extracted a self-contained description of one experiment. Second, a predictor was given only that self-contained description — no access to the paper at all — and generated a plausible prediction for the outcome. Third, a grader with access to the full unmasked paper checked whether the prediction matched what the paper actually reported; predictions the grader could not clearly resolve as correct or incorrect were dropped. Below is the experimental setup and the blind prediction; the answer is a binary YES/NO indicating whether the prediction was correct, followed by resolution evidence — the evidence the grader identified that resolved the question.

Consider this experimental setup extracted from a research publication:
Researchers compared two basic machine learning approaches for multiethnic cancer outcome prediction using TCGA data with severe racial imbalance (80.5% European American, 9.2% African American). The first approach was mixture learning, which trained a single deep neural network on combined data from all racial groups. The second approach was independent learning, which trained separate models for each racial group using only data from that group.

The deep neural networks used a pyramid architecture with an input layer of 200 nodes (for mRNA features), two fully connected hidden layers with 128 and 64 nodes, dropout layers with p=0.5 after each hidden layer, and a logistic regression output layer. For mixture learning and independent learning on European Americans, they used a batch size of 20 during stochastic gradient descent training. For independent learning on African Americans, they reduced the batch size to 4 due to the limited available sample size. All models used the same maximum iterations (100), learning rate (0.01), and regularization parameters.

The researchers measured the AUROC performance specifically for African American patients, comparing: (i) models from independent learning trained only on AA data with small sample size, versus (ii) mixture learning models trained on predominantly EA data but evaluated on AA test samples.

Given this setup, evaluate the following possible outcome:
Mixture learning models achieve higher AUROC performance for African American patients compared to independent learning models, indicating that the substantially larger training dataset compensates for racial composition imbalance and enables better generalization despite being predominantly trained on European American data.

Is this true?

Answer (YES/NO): YES